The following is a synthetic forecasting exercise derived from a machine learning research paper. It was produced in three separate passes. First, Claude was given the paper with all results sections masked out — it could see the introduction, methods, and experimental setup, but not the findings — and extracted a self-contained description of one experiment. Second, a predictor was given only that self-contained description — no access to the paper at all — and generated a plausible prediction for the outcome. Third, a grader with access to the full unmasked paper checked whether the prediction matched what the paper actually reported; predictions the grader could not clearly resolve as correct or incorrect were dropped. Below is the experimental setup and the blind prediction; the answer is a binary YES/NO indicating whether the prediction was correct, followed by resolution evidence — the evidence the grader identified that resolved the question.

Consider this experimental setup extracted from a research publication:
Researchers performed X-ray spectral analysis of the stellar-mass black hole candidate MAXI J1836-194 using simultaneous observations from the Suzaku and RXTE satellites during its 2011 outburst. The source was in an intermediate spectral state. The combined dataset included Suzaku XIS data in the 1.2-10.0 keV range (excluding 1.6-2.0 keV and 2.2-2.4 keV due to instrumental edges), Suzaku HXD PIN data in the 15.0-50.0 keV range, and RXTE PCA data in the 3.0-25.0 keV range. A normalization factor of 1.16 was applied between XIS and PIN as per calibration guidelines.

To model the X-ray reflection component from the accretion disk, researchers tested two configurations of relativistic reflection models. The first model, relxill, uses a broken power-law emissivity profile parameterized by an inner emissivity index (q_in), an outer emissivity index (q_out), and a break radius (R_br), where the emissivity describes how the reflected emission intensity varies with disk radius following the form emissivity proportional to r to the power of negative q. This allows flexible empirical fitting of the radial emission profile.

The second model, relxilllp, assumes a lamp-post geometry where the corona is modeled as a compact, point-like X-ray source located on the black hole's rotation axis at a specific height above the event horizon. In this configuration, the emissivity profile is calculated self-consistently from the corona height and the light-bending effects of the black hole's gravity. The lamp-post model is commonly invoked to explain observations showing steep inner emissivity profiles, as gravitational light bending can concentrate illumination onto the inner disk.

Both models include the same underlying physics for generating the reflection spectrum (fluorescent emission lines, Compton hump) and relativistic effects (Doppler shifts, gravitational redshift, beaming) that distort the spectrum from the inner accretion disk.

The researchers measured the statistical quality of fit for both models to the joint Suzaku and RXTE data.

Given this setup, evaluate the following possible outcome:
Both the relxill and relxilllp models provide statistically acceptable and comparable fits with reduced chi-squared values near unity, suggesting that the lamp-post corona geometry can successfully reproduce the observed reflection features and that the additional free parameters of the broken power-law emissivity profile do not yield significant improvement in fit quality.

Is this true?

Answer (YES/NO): NO